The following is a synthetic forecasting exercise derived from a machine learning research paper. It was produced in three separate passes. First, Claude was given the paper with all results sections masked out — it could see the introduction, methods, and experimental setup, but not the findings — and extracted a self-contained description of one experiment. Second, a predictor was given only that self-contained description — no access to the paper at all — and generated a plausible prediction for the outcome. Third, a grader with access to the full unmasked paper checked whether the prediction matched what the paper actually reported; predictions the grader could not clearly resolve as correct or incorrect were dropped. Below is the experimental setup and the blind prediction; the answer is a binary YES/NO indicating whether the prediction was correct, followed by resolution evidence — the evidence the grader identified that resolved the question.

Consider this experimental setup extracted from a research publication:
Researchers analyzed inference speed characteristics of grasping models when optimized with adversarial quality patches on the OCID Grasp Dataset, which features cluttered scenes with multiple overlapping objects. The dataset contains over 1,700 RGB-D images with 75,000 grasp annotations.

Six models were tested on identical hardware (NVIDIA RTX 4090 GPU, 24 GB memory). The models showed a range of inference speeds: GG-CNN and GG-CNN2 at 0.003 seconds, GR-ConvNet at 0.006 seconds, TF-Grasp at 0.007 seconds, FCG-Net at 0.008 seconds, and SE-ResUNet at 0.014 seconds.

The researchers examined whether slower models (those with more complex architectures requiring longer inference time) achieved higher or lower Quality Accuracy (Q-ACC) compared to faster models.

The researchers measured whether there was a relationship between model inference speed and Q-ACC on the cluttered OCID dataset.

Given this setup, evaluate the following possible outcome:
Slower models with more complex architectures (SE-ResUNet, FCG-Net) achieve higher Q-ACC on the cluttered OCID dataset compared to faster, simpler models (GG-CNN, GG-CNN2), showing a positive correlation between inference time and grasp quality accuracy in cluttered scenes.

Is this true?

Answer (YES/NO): NO